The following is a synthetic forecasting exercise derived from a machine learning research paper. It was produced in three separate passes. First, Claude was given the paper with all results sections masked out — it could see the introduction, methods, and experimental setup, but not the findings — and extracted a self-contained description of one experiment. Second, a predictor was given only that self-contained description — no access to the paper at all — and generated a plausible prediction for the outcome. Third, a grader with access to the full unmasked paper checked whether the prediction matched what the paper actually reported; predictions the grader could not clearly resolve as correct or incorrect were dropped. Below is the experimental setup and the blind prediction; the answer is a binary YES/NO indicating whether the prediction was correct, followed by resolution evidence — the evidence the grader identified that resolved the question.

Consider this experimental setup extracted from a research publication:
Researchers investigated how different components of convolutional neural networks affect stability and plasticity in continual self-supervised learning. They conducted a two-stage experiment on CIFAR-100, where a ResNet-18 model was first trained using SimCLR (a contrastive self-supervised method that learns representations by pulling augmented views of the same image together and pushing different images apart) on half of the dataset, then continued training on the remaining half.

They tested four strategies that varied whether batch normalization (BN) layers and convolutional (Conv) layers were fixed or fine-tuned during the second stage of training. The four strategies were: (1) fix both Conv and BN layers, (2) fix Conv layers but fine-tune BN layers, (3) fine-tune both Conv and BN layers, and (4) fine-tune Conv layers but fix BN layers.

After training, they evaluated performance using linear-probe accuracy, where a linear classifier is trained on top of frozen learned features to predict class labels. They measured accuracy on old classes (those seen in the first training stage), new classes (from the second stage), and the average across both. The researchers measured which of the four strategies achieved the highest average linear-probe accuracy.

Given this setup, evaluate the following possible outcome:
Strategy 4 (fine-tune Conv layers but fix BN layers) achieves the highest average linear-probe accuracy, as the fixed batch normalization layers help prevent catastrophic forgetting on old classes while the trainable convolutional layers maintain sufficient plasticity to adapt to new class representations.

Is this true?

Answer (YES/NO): YES